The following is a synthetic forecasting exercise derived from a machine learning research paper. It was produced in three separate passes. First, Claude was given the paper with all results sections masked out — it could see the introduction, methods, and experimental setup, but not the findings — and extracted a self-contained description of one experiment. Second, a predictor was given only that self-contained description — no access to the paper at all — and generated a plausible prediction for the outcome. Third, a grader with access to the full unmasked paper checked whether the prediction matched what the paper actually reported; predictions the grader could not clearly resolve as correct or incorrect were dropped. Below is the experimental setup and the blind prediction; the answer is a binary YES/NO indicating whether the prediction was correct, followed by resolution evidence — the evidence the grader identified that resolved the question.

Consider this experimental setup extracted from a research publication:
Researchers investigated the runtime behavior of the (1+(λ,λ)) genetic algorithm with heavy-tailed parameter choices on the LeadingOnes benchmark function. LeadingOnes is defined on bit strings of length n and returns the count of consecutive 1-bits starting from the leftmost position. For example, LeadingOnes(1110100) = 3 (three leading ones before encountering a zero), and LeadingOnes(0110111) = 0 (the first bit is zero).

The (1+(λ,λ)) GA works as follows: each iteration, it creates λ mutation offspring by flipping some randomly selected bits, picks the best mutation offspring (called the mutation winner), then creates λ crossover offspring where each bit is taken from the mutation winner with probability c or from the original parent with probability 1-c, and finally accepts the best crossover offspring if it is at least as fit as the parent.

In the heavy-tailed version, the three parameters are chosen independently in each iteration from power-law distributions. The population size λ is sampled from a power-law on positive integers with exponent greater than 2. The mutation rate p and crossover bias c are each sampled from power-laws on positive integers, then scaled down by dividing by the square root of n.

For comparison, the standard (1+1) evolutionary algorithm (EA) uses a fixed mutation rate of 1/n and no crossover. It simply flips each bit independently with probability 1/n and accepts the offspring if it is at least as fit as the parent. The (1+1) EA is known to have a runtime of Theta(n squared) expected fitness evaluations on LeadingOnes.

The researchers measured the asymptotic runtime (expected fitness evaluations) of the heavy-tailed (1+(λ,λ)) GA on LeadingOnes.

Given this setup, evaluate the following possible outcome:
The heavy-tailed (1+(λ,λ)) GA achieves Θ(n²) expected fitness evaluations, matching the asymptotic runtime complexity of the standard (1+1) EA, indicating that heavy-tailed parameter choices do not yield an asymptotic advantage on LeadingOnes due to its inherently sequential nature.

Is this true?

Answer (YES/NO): YES